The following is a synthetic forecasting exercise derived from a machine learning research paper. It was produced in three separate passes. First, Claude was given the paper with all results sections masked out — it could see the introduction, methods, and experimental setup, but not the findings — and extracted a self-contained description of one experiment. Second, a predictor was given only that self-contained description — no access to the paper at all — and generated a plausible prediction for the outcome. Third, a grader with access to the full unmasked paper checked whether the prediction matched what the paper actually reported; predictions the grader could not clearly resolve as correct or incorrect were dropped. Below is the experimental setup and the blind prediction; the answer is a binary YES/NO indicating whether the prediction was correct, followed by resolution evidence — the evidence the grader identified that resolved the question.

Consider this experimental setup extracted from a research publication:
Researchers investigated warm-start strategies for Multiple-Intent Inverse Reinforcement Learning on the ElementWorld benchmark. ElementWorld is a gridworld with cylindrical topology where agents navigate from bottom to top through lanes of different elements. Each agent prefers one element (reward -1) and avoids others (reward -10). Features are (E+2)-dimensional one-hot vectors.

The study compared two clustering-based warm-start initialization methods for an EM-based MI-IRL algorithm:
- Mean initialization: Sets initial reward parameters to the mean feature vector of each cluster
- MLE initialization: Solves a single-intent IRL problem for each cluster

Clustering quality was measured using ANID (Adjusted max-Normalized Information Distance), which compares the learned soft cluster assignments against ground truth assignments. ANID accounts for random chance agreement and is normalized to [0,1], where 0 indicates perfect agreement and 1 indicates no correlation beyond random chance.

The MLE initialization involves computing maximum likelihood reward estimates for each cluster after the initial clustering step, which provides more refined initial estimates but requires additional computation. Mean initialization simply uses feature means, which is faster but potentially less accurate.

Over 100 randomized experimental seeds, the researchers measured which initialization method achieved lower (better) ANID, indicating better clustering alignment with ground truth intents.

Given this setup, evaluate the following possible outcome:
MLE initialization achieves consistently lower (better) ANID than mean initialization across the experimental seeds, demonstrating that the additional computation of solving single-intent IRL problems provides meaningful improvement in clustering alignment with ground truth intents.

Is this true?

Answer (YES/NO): NO